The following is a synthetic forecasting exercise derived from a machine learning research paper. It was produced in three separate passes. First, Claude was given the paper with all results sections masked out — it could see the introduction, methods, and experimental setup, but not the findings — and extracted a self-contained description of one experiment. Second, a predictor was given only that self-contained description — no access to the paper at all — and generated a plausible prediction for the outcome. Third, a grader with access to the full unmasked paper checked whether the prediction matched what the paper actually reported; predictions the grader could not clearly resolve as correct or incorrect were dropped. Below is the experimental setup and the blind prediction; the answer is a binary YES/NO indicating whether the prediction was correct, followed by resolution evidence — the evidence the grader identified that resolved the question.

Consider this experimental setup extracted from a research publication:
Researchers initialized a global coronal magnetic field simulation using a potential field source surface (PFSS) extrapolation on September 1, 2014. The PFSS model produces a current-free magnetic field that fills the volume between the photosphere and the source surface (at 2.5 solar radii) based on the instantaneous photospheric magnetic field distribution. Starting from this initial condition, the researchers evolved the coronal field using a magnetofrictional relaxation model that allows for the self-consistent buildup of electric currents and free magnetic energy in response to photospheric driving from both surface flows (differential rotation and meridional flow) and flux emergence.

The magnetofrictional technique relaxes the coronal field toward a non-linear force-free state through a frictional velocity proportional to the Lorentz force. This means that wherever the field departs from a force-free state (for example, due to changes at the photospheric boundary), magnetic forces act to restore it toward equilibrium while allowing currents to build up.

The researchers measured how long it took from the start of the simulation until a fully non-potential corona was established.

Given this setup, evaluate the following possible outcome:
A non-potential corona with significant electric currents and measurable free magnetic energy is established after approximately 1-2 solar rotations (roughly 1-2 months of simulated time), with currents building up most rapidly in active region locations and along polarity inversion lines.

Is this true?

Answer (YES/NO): YES